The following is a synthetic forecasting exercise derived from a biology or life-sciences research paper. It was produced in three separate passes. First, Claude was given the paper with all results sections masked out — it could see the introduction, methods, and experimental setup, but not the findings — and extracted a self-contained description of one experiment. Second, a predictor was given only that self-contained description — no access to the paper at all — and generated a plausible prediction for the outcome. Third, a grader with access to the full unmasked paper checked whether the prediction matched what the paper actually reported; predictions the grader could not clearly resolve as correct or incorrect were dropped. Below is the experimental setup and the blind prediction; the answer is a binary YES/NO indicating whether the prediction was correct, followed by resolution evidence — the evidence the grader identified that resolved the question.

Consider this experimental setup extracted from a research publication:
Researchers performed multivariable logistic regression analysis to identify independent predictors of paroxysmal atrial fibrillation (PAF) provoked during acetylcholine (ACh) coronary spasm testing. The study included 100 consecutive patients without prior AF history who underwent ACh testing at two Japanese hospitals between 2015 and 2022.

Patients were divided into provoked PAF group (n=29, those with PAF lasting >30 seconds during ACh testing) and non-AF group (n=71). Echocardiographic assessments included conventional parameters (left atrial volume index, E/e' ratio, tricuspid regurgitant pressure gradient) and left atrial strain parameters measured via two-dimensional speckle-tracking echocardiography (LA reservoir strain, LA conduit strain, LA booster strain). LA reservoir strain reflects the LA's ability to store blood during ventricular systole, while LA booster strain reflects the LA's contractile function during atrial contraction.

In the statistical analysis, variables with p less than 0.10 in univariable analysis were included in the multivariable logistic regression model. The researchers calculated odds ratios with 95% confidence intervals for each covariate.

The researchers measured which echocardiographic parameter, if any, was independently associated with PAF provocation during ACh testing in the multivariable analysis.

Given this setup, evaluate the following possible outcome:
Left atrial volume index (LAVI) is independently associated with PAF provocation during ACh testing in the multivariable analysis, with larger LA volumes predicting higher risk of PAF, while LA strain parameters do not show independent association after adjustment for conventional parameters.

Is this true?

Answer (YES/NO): NO